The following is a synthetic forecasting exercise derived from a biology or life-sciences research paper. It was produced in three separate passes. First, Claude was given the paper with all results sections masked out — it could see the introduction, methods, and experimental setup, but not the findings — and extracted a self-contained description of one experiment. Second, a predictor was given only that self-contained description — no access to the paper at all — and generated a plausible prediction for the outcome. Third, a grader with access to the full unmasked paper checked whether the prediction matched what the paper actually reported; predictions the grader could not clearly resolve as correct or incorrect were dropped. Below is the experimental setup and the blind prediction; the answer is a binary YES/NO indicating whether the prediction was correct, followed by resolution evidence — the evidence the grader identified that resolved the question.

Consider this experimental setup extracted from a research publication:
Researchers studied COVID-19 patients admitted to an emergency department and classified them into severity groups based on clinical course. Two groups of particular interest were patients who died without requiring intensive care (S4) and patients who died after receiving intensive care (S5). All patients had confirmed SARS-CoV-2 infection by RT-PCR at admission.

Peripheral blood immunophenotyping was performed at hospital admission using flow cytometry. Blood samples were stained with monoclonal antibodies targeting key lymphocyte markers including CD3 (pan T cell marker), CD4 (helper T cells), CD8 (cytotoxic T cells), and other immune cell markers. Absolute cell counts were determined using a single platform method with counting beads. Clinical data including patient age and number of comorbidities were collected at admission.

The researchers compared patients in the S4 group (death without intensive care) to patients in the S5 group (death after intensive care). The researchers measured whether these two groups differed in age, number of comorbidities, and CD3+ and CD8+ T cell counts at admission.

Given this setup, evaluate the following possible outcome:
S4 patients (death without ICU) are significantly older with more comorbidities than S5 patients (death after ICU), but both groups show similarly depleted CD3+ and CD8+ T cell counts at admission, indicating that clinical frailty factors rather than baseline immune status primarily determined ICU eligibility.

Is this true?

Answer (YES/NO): NO